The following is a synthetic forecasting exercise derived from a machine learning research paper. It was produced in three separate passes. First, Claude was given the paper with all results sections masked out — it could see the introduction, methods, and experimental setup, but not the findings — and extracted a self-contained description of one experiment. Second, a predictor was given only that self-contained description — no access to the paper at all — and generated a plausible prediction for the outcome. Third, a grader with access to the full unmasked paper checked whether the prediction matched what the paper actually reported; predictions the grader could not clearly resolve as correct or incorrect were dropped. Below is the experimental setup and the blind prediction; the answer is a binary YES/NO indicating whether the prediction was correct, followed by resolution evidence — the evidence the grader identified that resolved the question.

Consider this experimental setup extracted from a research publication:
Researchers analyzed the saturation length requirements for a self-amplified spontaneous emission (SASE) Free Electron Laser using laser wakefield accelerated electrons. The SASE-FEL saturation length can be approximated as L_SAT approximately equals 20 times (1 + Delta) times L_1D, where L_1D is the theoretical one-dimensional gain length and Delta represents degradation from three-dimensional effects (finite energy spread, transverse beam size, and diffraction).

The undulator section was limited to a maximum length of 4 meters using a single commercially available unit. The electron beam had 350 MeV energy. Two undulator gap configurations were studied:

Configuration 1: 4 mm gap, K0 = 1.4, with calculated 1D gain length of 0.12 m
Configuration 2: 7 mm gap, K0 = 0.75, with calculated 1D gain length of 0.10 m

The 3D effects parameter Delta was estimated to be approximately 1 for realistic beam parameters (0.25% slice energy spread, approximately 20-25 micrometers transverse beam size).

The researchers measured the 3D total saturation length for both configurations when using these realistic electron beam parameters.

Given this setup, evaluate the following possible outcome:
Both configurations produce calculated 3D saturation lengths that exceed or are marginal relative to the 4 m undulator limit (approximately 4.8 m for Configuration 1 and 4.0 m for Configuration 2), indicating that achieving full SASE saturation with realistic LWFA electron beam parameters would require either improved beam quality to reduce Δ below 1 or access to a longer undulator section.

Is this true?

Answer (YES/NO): NO